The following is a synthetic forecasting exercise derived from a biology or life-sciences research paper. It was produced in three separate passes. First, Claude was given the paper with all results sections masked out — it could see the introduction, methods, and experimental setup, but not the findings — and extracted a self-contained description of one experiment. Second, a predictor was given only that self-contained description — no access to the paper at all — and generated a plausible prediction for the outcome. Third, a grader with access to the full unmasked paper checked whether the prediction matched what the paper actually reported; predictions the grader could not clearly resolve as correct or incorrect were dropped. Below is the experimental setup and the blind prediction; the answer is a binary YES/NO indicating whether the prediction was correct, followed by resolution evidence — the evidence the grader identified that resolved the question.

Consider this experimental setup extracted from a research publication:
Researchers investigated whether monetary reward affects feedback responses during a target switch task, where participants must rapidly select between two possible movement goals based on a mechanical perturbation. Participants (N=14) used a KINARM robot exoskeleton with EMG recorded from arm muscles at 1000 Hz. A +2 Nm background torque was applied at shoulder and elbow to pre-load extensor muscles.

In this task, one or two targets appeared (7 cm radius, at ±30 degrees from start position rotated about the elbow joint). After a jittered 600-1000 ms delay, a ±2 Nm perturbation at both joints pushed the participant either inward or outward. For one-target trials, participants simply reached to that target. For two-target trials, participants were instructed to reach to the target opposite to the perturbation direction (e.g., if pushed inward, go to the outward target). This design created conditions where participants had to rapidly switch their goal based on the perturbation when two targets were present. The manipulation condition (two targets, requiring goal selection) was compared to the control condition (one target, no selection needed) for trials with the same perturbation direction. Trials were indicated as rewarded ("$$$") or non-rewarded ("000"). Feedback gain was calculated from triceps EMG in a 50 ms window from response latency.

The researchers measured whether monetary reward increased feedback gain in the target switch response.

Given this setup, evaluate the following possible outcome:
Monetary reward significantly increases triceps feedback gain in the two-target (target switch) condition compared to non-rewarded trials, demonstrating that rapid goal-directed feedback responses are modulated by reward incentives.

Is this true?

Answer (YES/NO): NO